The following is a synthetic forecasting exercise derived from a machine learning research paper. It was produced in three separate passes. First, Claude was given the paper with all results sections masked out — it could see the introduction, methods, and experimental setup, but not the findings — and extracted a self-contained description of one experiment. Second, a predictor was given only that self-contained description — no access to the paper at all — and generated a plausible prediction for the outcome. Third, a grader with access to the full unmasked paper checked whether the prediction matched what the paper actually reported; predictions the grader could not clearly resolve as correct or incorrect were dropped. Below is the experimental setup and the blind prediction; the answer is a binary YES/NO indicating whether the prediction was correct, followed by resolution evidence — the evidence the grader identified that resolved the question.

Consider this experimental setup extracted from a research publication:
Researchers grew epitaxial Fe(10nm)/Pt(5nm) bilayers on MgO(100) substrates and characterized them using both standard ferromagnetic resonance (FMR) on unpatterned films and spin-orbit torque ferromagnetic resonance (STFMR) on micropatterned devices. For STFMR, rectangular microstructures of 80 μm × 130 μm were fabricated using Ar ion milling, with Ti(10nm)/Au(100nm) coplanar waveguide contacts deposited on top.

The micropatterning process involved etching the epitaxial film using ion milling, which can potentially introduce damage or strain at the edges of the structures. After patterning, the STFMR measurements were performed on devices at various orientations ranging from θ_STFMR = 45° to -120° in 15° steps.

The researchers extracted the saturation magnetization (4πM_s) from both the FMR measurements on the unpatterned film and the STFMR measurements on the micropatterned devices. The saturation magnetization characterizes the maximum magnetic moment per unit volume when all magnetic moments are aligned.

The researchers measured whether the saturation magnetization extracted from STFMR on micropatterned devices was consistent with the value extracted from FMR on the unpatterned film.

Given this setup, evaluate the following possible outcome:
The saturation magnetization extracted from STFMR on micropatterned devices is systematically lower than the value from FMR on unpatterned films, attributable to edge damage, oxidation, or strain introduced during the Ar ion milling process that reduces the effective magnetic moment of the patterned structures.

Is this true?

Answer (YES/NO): NO